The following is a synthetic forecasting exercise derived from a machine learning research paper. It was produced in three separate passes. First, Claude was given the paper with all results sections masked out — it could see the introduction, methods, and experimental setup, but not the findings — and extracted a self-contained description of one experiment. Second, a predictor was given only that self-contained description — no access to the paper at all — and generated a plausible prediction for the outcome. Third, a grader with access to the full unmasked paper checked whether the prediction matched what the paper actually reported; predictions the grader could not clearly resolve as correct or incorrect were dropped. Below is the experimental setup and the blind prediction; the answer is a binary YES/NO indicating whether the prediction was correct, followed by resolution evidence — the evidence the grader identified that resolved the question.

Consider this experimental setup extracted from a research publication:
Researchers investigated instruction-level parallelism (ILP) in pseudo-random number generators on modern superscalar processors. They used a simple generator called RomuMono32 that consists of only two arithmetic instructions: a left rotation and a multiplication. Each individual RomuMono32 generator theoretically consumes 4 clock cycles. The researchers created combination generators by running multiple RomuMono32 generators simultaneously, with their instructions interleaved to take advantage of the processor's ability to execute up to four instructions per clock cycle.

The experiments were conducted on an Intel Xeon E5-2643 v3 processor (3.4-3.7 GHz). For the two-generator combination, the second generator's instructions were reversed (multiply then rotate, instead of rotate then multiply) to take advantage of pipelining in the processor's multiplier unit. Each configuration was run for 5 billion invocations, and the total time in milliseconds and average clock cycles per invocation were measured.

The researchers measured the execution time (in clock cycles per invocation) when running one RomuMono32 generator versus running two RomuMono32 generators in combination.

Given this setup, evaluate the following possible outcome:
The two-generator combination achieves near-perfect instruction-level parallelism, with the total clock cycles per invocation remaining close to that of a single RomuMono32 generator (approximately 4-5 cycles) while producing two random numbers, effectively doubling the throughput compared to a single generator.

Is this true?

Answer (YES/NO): YES